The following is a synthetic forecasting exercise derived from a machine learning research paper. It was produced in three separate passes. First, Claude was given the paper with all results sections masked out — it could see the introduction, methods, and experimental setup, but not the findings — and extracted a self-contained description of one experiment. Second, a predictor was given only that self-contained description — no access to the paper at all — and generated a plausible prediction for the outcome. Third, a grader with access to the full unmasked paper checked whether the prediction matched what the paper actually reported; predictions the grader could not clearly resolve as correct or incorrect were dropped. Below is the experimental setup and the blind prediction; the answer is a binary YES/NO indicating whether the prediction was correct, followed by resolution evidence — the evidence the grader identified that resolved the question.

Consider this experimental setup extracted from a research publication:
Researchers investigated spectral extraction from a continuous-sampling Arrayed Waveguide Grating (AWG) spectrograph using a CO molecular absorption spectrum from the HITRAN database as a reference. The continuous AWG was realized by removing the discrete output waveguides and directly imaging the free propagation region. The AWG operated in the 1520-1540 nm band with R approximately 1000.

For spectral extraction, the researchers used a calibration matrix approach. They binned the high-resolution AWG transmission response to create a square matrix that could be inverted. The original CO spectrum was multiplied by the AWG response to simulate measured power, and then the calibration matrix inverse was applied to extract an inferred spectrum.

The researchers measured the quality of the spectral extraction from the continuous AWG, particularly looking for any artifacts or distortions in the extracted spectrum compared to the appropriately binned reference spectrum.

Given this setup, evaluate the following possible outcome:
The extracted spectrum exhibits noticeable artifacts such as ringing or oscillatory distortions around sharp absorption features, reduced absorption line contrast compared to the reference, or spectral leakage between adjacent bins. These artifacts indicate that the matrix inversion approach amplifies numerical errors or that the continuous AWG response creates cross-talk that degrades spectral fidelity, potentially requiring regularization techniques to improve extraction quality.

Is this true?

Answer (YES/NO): NO